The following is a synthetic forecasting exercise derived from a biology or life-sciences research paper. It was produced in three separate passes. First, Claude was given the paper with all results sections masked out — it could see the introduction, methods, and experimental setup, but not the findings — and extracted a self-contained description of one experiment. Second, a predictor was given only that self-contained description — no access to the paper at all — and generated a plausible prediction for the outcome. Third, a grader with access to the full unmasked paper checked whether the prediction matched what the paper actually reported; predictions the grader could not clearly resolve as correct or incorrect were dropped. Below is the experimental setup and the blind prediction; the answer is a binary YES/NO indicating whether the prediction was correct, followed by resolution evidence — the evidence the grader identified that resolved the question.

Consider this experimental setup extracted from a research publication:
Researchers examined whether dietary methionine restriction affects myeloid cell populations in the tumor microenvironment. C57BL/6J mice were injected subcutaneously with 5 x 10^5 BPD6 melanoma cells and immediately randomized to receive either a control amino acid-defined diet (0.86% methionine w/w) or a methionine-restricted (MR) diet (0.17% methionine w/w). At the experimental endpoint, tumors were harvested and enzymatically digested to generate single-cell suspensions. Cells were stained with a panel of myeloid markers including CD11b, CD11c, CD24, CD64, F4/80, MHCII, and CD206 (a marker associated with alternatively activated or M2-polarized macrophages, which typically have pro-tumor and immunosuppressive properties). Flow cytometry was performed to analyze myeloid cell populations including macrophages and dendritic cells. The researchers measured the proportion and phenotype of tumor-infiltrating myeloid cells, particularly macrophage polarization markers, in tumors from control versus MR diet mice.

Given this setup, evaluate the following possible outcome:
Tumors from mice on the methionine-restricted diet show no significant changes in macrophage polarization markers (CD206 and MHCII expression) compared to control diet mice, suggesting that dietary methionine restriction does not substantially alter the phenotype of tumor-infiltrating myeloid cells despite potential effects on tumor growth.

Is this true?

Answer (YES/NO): YES